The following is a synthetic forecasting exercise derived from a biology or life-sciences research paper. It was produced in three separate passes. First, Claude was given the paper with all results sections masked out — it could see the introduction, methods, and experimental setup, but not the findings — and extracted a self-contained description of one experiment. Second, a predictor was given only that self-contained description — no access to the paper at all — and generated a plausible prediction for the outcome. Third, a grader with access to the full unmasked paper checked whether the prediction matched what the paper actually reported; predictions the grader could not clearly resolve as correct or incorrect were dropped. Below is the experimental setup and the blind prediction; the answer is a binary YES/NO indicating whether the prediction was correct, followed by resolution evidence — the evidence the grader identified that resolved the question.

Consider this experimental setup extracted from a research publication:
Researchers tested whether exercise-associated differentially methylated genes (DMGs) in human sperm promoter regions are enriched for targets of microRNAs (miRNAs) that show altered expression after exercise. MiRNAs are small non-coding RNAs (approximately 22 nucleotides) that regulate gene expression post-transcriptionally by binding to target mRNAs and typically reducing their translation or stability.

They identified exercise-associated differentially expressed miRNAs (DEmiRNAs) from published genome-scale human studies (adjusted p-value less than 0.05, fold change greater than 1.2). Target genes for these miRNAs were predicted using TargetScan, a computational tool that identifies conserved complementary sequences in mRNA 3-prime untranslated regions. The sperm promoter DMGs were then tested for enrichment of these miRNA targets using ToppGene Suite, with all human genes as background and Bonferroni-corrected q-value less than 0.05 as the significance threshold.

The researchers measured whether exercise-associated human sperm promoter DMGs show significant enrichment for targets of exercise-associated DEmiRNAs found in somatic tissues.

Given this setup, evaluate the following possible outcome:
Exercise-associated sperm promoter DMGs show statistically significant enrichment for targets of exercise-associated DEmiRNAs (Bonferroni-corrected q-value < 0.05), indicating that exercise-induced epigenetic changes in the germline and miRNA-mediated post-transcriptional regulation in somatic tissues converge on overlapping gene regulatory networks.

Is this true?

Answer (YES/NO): YES